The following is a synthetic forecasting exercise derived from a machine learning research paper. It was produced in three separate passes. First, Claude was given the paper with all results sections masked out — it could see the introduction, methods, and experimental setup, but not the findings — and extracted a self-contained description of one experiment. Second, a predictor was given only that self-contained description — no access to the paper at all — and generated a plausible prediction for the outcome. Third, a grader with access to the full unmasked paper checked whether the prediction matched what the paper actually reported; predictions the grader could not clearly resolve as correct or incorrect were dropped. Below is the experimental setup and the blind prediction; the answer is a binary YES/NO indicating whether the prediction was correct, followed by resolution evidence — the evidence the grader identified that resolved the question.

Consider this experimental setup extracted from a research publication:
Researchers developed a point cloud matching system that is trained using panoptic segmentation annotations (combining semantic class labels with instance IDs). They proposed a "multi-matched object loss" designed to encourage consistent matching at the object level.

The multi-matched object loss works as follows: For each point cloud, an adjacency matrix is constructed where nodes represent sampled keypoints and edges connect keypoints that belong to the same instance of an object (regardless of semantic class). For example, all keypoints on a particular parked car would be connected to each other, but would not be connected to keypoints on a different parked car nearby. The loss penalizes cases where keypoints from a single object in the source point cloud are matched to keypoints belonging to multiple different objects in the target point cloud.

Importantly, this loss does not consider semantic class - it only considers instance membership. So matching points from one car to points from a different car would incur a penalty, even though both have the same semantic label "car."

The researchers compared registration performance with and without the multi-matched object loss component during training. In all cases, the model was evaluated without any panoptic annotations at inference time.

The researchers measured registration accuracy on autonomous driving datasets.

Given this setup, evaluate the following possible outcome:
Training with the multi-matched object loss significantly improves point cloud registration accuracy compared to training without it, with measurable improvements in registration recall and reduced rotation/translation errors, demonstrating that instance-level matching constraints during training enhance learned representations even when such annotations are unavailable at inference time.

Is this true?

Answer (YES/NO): NO